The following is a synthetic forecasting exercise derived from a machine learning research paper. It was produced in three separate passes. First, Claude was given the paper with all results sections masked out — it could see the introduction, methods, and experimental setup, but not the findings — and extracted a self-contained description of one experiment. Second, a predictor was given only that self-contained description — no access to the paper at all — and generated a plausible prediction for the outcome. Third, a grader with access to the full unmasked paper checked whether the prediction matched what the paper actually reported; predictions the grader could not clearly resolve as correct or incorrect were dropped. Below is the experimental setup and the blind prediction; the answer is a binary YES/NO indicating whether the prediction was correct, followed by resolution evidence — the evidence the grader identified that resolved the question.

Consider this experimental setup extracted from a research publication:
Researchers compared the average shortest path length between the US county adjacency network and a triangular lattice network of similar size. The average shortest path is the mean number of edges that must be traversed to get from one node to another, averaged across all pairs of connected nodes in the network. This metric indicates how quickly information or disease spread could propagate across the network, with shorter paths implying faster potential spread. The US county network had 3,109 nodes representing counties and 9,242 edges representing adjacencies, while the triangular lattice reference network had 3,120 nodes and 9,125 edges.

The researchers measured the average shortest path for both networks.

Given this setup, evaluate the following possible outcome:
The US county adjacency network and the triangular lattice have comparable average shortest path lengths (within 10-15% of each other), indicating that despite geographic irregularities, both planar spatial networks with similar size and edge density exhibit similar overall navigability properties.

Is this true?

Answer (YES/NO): YES